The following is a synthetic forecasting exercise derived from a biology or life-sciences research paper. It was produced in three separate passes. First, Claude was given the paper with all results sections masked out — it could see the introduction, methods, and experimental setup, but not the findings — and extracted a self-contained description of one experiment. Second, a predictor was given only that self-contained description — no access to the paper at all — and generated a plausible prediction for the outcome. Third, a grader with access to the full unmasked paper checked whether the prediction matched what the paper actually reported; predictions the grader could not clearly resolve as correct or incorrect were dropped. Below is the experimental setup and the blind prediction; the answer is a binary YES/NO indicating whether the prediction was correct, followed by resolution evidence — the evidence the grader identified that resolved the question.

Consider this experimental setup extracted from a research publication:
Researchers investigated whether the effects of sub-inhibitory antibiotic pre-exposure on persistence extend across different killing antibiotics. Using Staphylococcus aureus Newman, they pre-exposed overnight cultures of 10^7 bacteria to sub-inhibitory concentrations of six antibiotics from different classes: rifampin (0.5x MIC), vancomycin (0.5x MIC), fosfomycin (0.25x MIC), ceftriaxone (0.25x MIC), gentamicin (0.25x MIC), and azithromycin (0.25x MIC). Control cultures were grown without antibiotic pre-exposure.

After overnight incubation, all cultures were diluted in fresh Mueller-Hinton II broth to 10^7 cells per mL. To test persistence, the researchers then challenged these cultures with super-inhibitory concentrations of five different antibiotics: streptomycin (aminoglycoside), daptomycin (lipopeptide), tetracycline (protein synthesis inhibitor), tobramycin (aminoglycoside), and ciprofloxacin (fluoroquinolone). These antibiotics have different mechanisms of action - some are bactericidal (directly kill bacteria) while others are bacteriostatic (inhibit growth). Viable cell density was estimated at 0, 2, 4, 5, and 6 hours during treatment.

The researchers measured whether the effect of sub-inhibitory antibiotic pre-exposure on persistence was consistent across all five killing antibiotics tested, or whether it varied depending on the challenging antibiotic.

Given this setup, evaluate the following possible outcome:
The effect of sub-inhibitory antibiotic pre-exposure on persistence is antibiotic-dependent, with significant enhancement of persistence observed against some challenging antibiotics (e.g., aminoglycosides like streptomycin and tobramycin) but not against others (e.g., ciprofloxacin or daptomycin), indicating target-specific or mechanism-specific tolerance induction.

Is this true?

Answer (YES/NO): NO